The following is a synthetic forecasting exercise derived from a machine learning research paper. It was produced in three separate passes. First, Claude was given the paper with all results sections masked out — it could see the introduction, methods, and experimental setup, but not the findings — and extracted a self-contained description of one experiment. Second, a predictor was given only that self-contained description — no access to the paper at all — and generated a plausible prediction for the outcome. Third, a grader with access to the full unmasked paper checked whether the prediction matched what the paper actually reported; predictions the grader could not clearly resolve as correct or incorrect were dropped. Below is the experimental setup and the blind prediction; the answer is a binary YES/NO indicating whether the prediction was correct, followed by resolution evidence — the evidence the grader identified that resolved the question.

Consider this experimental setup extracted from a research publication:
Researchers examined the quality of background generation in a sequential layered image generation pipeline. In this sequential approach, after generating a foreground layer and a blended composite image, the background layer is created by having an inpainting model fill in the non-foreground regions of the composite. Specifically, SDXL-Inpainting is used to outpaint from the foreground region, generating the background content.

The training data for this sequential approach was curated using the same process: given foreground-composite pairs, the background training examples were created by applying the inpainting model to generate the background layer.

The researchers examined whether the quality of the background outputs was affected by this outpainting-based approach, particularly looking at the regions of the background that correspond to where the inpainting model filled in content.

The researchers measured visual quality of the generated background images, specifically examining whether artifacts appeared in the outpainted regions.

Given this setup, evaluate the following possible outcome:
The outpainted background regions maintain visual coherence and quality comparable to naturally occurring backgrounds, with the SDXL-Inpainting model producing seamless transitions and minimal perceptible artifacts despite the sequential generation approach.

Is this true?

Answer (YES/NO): NO